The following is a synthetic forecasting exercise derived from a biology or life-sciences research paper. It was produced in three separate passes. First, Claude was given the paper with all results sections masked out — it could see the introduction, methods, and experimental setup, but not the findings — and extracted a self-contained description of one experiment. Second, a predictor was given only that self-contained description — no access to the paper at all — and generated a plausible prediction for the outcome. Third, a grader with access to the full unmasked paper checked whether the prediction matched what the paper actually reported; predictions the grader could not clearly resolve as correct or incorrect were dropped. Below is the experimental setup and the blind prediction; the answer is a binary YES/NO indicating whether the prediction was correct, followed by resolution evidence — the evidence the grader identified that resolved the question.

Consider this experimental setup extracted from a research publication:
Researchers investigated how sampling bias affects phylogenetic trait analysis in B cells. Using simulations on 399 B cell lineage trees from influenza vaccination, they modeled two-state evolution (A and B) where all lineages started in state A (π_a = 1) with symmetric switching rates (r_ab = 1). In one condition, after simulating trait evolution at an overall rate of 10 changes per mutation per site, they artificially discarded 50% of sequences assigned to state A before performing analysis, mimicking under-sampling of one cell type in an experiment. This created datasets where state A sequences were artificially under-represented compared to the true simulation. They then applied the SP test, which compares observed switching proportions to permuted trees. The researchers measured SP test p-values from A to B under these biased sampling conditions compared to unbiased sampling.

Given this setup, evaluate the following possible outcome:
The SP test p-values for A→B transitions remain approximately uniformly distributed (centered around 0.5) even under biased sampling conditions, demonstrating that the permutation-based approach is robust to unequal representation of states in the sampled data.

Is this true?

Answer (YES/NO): NO